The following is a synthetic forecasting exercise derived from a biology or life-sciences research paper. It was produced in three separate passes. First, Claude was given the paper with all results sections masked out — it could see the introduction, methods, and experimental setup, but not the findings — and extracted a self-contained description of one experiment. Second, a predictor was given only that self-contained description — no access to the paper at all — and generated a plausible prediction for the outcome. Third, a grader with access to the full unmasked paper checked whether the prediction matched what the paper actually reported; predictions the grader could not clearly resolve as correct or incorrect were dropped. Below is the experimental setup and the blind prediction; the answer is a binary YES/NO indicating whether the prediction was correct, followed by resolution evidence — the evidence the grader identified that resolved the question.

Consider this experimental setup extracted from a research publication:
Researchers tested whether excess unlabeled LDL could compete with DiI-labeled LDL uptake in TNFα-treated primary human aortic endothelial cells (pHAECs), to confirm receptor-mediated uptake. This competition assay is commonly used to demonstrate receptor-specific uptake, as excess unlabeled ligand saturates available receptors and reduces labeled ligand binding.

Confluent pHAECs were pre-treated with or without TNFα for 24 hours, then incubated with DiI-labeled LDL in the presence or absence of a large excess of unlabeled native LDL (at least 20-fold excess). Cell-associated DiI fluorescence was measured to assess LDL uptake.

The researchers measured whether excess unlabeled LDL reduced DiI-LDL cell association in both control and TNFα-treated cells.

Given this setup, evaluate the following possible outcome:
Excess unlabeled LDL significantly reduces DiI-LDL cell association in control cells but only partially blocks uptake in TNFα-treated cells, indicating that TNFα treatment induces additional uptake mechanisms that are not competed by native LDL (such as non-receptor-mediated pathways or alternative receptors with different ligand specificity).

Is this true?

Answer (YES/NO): NO